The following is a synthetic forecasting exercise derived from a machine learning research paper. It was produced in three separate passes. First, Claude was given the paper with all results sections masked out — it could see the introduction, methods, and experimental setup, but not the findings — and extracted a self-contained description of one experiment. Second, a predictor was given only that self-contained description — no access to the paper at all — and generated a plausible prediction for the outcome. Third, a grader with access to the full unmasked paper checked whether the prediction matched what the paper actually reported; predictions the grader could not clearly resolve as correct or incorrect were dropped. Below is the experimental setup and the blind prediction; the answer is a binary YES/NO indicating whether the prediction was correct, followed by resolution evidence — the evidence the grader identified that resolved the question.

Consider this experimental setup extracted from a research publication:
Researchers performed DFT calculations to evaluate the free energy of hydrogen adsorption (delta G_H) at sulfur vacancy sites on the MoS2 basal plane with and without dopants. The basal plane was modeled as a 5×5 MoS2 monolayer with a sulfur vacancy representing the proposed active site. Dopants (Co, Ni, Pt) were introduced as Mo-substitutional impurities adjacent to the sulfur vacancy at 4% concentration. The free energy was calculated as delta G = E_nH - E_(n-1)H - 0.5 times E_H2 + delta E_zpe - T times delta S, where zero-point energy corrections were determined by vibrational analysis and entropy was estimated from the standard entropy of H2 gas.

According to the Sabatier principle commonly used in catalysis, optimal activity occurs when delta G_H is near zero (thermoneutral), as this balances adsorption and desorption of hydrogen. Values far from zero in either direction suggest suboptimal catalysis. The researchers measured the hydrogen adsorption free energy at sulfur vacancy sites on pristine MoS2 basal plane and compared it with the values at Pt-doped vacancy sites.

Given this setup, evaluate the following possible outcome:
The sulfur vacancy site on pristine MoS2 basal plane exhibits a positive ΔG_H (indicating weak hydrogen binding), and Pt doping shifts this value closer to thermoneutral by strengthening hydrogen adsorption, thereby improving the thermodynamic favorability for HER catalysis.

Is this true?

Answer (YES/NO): NO